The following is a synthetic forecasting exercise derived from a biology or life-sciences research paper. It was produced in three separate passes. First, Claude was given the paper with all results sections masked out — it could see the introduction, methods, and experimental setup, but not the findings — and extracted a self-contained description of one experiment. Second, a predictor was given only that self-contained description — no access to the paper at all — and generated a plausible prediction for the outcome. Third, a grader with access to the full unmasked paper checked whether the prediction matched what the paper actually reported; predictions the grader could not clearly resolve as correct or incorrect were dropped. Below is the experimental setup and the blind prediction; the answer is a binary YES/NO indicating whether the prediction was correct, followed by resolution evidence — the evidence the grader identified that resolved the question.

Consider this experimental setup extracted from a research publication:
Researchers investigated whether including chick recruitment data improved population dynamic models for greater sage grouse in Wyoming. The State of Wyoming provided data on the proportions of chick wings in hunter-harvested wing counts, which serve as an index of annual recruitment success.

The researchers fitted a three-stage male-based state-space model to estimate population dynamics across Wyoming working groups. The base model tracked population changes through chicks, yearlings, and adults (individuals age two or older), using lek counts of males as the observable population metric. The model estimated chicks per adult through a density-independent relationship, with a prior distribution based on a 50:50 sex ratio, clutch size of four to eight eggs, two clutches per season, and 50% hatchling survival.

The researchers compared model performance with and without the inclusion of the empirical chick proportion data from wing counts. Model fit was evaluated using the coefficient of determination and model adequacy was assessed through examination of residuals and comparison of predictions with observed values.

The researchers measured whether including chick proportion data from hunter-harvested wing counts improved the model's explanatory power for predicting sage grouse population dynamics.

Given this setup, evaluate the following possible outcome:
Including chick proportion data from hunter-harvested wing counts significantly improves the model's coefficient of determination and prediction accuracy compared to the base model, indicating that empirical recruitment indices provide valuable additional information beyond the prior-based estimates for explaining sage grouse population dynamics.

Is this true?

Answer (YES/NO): NO